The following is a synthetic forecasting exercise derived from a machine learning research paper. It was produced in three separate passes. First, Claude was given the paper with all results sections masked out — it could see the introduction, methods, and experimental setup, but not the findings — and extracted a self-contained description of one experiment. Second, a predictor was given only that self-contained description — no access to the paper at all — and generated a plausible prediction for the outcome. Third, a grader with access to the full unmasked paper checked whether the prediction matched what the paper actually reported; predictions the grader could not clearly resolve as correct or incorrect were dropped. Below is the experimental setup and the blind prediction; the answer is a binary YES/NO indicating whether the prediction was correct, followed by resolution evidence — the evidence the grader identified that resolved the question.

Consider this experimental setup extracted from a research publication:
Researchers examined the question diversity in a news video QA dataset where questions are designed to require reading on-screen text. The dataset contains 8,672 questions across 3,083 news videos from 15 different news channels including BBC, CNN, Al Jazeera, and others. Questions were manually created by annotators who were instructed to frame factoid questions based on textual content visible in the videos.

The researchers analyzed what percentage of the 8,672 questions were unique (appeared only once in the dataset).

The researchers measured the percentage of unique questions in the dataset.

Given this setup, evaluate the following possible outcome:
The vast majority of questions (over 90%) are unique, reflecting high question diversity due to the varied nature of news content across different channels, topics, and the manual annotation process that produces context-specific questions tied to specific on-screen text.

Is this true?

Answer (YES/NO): NO